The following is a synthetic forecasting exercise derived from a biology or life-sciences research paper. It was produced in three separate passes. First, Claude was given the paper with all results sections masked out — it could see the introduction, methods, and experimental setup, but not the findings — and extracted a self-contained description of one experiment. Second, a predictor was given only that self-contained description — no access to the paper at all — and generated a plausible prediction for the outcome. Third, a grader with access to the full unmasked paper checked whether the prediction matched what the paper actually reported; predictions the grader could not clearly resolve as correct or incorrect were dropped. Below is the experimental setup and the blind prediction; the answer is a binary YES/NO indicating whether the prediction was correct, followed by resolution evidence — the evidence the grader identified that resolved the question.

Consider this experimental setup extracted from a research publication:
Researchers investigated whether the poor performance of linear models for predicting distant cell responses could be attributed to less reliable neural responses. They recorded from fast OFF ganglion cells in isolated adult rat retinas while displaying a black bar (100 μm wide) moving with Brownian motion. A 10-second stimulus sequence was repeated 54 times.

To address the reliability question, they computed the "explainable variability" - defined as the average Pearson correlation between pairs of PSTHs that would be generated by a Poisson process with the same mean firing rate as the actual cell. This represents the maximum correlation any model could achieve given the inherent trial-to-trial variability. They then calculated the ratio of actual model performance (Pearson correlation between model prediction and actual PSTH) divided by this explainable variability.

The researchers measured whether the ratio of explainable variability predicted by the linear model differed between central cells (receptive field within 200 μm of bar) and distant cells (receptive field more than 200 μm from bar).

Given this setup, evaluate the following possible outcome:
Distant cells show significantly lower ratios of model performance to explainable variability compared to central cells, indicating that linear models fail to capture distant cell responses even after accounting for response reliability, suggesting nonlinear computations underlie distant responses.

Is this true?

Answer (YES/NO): YES